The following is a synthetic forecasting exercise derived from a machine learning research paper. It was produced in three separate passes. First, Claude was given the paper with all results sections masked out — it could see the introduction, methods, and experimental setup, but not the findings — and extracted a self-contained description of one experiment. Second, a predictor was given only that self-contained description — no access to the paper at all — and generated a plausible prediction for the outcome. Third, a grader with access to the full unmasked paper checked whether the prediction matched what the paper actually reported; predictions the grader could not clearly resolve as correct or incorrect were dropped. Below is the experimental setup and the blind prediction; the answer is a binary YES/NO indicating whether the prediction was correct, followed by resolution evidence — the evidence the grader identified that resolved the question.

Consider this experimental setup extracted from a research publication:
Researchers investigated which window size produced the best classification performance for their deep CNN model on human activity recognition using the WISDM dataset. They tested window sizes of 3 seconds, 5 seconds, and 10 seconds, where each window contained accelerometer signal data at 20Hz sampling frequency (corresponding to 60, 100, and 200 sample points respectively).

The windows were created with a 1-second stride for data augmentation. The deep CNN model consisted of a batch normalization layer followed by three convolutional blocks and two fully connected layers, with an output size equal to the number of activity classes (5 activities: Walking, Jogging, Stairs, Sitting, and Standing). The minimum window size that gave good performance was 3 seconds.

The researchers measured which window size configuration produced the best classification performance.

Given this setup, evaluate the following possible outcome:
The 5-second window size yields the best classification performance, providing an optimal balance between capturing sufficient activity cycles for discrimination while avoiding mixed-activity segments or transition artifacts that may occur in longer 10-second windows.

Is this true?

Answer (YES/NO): YES